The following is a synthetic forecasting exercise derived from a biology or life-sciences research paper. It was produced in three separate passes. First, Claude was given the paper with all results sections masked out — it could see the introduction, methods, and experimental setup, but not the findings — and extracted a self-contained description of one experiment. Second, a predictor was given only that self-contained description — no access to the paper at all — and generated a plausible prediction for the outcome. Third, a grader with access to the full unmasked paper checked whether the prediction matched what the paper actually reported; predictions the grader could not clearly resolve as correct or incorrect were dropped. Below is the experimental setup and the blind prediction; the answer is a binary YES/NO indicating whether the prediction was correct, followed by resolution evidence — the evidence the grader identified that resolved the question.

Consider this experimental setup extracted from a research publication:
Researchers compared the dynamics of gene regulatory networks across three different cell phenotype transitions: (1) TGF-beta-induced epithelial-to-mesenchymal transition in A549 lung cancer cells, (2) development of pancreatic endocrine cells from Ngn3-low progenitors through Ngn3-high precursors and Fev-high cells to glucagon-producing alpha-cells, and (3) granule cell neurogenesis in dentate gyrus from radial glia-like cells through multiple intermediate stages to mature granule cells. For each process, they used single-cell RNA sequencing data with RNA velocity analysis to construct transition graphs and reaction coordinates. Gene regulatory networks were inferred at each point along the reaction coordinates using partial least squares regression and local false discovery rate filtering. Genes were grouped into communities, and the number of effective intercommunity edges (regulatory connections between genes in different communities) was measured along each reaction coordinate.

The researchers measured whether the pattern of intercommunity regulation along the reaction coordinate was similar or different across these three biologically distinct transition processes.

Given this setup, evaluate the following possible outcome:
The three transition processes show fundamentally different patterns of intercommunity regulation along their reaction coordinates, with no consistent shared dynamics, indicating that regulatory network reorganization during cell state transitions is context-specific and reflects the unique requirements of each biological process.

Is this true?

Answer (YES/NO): NO